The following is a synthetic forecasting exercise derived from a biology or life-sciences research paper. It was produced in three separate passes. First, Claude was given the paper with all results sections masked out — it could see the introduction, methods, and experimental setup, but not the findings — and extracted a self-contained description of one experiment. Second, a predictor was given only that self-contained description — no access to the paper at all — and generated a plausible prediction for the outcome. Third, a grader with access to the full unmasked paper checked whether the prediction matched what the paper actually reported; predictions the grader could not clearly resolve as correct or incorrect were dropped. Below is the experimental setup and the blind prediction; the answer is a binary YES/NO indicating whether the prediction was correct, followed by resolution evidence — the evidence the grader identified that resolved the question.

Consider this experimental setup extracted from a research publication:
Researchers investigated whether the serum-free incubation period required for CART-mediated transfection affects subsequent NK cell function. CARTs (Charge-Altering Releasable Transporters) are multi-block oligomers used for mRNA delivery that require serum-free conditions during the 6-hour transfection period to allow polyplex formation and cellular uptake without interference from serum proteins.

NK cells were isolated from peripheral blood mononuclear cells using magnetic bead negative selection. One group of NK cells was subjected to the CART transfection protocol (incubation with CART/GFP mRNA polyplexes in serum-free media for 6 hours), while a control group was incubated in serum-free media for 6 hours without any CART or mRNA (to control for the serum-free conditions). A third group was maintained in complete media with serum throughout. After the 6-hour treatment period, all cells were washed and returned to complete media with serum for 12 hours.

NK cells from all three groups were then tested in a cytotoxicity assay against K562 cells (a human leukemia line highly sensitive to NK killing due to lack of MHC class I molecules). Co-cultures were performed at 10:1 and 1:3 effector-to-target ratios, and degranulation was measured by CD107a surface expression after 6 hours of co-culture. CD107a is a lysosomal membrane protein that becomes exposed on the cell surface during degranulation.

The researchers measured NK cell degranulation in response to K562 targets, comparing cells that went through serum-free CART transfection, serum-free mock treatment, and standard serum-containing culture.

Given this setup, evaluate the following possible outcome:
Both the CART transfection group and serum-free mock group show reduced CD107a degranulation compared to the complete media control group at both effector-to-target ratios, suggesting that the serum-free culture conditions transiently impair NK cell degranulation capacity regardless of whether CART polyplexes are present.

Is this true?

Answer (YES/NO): NO